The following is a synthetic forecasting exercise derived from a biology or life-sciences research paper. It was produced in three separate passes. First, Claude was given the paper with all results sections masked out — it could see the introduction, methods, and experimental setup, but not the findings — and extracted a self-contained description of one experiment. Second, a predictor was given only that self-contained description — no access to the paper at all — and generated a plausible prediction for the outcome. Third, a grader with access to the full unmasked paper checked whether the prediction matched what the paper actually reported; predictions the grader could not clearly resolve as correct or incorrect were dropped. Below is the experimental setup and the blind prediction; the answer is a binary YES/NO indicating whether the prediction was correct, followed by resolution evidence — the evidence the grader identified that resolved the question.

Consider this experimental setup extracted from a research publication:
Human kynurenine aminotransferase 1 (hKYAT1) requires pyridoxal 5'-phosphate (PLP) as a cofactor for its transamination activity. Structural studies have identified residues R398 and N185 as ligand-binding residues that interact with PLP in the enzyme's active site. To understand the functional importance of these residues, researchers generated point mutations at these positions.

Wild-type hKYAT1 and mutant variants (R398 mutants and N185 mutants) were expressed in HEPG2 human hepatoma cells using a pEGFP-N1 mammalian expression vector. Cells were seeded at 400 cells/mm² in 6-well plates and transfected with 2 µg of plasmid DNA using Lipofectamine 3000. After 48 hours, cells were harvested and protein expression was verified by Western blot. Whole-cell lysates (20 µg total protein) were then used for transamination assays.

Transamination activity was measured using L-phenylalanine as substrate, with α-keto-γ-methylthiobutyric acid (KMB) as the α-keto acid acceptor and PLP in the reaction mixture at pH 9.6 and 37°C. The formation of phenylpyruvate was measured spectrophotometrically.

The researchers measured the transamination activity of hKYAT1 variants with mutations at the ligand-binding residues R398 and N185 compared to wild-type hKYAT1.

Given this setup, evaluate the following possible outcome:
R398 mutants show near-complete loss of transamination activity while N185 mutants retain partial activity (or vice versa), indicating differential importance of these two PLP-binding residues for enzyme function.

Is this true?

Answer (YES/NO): YES